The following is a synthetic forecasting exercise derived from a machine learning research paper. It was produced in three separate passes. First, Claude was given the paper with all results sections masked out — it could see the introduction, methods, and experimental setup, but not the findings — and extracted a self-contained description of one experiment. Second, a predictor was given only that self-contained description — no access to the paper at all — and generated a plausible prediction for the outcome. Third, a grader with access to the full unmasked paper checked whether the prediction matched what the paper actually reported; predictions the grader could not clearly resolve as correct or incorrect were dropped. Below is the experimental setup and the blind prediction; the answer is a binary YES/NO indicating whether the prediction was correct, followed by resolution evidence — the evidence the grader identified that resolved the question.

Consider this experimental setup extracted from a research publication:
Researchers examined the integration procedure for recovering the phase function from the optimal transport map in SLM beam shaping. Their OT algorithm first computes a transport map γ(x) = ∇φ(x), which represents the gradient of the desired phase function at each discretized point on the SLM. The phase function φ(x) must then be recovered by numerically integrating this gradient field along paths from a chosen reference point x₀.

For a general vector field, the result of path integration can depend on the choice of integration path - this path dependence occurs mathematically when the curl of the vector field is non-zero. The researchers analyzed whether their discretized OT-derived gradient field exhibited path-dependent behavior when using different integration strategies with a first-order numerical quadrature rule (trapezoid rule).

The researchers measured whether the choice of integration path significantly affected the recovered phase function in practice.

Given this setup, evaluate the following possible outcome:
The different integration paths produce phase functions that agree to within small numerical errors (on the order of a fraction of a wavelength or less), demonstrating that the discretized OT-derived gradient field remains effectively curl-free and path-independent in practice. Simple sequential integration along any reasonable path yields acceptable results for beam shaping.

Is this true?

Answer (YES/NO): YES